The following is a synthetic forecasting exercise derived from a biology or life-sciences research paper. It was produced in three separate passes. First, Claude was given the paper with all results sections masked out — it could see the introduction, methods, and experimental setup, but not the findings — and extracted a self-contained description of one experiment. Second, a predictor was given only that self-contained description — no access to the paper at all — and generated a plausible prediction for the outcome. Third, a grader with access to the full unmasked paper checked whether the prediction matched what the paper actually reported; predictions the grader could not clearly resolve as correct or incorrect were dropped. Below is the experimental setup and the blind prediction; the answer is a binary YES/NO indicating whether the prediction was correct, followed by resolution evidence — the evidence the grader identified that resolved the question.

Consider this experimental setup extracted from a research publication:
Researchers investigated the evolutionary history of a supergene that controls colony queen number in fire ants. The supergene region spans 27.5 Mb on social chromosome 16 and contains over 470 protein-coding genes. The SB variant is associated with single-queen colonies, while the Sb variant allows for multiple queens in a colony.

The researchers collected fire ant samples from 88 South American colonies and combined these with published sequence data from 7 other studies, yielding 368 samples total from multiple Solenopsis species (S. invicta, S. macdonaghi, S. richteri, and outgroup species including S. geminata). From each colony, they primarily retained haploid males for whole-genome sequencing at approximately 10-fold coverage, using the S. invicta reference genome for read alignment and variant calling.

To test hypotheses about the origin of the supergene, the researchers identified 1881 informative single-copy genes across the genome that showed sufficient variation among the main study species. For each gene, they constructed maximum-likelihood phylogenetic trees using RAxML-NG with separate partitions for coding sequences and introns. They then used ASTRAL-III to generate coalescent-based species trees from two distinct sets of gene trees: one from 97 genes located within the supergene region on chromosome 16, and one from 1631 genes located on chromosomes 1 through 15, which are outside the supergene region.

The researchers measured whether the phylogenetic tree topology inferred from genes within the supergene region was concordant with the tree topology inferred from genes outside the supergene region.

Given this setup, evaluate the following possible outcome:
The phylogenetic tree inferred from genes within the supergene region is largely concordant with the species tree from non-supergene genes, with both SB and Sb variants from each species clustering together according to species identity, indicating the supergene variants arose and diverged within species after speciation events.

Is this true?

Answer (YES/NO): NO